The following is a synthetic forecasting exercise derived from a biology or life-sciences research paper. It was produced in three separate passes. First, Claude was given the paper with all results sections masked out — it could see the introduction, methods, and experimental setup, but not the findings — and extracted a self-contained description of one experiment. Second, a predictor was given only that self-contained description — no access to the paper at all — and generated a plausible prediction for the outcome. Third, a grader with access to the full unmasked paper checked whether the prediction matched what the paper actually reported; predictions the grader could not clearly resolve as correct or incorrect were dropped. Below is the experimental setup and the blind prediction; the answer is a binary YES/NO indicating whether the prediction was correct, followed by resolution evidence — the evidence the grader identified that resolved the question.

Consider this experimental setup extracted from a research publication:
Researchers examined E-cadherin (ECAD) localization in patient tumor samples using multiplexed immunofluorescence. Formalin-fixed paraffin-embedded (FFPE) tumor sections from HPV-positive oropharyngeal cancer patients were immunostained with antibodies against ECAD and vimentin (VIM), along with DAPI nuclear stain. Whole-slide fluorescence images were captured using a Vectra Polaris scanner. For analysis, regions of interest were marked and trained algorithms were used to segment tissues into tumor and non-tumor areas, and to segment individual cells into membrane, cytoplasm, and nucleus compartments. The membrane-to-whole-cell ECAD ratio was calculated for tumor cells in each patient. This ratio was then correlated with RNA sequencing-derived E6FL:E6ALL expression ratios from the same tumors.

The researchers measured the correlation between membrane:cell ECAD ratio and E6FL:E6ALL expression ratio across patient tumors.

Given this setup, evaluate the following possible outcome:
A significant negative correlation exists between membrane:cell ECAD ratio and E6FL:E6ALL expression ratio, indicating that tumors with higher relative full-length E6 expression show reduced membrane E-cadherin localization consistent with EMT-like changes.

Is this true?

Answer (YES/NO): NO